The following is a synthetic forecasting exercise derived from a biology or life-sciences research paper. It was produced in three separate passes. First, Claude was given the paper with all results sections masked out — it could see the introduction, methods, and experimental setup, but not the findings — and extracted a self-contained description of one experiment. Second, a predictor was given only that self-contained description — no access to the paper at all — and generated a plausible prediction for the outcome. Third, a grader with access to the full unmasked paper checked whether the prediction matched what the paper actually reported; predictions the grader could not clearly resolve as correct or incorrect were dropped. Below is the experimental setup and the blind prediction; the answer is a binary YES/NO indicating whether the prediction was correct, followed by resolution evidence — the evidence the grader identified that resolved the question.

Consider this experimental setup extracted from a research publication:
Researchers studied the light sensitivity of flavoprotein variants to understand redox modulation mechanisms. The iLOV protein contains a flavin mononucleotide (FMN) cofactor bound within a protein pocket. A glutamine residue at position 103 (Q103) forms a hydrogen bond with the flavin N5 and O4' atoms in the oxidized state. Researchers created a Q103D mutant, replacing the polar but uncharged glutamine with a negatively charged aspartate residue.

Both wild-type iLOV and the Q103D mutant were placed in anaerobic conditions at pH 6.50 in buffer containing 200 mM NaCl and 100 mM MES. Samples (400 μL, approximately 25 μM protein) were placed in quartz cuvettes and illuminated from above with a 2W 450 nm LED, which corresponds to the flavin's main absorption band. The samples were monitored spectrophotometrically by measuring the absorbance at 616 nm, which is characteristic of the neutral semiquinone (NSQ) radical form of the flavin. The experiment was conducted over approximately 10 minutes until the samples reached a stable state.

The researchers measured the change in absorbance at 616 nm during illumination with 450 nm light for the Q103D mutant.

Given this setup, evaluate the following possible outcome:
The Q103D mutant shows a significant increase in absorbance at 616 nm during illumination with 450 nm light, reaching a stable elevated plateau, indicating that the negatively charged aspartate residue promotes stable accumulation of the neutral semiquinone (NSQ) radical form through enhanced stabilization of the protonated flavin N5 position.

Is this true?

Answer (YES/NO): NO